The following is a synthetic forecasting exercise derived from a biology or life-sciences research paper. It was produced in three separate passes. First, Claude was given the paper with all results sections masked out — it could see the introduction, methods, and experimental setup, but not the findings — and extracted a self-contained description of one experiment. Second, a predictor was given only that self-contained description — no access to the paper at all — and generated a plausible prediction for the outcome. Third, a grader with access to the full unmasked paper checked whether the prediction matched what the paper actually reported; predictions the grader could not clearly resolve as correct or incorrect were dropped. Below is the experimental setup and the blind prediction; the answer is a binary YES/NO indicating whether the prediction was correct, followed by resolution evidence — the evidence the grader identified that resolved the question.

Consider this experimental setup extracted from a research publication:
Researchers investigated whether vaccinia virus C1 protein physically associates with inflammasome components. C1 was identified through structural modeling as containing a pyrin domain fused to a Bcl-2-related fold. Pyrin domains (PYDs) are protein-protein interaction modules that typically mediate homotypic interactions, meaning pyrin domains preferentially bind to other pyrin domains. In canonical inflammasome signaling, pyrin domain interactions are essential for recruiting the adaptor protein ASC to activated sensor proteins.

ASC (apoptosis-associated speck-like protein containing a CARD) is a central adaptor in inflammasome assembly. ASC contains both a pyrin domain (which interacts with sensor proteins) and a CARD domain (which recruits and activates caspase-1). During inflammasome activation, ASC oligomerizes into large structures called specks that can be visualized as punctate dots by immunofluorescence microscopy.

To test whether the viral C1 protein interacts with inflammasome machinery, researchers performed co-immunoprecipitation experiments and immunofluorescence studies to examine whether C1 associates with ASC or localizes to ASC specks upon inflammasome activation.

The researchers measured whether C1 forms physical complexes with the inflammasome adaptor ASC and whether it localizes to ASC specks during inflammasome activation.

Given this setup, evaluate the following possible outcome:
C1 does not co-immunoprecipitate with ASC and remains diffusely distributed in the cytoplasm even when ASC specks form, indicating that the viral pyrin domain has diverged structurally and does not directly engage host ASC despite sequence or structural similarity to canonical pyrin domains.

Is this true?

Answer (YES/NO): NO